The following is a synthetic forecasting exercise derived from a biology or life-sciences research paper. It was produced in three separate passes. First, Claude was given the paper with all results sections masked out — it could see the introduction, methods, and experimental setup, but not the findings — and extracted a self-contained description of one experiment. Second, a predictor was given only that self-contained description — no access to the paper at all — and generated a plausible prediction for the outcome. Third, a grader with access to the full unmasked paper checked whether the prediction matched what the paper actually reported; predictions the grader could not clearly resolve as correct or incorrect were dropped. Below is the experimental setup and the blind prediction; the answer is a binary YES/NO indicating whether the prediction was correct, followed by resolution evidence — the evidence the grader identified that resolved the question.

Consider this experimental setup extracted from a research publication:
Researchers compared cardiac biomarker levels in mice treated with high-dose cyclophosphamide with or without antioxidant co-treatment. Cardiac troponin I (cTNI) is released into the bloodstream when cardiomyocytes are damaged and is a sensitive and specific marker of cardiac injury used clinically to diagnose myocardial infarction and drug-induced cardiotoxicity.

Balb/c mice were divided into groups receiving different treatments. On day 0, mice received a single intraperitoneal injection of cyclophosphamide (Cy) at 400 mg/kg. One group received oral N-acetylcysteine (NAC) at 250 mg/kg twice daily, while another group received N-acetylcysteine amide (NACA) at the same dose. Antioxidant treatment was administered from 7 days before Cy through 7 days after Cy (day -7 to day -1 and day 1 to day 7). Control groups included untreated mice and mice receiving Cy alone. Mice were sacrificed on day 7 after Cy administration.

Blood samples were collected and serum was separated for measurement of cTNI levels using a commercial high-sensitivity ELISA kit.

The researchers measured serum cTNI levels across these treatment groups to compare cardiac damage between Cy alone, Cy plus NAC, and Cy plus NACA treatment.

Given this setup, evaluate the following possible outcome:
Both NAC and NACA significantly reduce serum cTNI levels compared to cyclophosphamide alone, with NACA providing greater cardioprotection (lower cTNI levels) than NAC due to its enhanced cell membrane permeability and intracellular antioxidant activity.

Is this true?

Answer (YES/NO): NO